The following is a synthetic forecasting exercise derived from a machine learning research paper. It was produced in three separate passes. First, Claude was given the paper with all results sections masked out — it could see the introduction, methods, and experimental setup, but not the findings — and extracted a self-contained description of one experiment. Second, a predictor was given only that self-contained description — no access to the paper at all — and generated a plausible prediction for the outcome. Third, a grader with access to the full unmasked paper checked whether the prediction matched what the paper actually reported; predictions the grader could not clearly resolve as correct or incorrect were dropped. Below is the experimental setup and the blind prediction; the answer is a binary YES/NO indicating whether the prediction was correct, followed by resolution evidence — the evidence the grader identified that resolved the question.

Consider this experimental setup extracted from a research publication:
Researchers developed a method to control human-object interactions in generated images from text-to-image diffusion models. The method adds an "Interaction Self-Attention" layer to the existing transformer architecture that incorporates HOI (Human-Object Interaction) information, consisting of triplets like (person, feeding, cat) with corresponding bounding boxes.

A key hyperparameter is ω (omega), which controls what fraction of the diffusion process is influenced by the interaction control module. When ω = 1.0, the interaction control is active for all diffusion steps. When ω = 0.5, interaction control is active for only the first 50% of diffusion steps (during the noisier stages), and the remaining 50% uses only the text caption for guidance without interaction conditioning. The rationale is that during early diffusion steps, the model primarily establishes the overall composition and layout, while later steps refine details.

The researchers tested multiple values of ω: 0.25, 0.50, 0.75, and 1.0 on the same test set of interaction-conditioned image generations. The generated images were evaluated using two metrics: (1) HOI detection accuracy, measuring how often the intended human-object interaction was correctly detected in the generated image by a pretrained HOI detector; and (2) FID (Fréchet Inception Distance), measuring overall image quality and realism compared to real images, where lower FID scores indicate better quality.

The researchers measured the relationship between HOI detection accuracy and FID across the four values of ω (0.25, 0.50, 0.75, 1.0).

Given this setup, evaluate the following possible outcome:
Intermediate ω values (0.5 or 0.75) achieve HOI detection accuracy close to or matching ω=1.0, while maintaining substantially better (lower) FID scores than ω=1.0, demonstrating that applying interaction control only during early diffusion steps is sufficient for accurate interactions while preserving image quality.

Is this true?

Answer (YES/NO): NO